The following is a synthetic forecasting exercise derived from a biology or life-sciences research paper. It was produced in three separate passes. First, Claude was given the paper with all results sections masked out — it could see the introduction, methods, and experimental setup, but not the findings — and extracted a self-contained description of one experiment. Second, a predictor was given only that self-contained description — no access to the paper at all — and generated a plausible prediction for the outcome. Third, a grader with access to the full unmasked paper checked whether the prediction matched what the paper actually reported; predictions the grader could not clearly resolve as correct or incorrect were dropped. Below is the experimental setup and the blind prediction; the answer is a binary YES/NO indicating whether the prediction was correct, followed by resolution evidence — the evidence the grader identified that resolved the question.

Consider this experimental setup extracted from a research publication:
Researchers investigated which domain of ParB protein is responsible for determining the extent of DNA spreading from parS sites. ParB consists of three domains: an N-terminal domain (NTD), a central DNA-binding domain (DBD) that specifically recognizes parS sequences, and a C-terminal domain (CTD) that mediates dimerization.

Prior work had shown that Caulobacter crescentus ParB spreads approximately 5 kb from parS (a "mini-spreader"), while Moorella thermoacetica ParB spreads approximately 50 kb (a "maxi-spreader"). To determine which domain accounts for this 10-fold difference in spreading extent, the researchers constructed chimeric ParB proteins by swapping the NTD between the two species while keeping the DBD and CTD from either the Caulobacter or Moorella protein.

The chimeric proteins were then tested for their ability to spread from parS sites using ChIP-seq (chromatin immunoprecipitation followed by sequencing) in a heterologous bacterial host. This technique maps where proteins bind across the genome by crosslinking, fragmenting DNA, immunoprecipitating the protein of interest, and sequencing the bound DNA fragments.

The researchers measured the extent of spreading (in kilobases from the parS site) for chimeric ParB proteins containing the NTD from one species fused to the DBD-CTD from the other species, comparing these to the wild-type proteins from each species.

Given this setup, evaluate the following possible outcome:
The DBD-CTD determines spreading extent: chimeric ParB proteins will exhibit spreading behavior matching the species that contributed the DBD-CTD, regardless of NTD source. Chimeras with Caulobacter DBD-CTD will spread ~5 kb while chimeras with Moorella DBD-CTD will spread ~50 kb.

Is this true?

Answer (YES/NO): NO